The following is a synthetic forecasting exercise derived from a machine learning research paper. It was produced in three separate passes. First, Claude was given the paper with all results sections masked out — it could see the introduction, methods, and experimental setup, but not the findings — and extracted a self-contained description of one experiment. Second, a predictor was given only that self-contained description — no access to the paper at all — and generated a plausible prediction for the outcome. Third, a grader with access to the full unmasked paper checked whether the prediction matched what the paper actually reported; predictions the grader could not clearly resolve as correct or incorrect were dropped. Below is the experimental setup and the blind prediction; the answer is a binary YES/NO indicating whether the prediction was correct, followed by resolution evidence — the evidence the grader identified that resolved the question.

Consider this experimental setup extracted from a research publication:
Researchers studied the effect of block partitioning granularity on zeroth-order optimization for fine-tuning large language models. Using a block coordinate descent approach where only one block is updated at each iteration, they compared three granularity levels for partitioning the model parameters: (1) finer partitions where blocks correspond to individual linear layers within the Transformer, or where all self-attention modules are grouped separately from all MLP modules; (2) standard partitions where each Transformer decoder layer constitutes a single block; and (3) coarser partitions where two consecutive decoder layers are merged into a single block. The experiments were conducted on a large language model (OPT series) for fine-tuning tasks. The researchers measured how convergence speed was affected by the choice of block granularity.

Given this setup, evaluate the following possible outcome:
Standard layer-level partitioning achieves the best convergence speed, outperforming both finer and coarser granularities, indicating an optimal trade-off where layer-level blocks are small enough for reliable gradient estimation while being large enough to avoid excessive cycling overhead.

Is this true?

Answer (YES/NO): NO